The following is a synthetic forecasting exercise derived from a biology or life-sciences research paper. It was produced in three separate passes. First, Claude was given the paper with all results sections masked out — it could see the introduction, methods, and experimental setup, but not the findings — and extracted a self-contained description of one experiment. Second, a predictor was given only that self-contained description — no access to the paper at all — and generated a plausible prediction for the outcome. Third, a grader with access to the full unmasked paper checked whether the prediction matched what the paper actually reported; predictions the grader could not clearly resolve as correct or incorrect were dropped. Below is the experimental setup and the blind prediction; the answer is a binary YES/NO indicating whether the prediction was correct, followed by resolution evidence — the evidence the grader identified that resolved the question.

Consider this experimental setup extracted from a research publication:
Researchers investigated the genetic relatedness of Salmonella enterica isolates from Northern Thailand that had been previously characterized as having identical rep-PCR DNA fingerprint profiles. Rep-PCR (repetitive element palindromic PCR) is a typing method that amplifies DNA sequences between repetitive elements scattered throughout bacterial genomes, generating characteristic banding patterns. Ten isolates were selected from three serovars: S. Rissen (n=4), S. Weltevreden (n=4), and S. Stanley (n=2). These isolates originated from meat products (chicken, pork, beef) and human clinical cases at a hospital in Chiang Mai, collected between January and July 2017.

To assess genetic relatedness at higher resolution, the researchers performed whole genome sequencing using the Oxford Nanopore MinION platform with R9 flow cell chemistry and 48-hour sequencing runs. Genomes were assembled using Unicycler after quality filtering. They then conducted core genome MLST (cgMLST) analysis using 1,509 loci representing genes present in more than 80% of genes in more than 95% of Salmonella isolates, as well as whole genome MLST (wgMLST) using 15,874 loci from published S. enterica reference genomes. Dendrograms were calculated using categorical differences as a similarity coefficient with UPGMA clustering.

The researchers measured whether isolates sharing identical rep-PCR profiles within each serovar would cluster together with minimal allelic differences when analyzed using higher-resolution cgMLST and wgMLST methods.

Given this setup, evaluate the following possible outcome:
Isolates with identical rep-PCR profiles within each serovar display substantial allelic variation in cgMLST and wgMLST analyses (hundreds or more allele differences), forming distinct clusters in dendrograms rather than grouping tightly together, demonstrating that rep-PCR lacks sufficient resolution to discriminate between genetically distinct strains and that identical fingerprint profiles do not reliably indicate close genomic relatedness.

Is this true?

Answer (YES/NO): NO